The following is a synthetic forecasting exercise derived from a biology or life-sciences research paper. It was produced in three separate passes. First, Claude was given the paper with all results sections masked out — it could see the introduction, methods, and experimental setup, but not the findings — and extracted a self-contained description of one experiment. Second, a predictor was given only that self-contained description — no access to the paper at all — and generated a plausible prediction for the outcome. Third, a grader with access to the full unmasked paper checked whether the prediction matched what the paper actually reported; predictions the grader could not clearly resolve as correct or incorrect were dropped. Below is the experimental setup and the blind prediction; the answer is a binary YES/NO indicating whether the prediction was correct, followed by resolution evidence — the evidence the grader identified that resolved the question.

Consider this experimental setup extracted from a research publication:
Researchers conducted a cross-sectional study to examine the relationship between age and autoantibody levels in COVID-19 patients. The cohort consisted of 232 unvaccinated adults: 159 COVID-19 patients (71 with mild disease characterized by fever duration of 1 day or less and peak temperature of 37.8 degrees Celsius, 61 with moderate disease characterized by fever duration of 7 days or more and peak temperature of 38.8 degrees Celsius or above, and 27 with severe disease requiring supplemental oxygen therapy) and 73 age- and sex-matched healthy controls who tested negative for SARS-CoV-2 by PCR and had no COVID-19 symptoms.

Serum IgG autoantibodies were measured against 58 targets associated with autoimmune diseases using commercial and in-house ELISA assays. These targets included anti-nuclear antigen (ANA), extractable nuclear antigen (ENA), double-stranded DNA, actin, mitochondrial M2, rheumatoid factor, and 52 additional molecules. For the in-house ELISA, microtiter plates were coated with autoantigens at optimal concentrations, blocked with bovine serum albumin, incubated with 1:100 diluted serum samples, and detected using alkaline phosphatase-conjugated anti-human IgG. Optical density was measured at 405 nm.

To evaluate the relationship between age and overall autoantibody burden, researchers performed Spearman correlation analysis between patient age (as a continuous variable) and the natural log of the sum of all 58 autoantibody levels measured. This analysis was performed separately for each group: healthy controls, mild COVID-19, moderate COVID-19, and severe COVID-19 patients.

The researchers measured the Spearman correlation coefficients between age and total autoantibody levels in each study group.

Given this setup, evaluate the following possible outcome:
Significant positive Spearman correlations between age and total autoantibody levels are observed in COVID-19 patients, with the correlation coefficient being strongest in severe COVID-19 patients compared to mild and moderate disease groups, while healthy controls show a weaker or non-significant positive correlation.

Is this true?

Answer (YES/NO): YES